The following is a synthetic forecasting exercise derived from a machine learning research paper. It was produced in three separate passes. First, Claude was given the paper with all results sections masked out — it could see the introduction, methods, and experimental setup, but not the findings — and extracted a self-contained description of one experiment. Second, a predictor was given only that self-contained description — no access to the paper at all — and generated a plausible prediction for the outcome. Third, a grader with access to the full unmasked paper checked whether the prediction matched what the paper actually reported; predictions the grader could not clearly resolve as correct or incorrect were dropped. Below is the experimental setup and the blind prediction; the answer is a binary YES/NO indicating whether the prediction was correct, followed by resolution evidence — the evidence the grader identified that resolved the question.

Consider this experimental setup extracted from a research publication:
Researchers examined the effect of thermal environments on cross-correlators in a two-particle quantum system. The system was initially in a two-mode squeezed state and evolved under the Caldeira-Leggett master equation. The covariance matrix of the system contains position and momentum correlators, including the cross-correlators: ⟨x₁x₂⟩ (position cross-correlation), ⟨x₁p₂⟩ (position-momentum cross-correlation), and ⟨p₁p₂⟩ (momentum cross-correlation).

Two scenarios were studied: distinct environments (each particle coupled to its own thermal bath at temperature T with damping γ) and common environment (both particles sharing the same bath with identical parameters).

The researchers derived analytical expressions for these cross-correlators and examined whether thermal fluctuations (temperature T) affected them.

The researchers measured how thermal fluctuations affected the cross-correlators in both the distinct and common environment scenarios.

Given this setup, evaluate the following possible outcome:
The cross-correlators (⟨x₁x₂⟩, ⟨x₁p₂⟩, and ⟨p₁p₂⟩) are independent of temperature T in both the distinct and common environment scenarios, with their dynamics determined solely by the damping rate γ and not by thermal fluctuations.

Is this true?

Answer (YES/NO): NO